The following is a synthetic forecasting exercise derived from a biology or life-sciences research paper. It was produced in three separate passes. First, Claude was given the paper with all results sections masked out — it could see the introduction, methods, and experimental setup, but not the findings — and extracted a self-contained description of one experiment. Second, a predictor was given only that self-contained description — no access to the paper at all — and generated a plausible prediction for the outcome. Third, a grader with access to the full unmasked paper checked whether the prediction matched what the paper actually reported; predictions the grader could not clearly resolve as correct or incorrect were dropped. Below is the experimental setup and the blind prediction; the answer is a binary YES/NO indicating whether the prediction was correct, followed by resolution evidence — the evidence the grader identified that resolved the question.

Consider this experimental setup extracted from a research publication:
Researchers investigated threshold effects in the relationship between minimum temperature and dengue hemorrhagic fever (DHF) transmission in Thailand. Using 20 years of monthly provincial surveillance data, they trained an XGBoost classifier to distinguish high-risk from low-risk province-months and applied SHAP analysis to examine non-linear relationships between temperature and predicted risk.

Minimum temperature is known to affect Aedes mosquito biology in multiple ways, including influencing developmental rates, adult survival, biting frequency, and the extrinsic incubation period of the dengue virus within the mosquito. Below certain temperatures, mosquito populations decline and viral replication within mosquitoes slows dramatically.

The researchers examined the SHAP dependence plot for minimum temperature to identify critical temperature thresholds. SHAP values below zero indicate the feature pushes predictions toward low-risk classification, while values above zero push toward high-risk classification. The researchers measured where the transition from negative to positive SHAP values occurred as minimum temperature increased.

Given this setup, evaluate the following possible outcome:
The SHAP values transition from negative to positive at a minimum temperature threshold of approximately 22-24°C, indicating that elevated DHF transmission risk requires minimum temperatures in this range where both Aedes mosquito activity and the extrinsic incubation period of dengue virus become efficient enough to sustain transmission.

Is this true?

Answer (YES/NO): NO